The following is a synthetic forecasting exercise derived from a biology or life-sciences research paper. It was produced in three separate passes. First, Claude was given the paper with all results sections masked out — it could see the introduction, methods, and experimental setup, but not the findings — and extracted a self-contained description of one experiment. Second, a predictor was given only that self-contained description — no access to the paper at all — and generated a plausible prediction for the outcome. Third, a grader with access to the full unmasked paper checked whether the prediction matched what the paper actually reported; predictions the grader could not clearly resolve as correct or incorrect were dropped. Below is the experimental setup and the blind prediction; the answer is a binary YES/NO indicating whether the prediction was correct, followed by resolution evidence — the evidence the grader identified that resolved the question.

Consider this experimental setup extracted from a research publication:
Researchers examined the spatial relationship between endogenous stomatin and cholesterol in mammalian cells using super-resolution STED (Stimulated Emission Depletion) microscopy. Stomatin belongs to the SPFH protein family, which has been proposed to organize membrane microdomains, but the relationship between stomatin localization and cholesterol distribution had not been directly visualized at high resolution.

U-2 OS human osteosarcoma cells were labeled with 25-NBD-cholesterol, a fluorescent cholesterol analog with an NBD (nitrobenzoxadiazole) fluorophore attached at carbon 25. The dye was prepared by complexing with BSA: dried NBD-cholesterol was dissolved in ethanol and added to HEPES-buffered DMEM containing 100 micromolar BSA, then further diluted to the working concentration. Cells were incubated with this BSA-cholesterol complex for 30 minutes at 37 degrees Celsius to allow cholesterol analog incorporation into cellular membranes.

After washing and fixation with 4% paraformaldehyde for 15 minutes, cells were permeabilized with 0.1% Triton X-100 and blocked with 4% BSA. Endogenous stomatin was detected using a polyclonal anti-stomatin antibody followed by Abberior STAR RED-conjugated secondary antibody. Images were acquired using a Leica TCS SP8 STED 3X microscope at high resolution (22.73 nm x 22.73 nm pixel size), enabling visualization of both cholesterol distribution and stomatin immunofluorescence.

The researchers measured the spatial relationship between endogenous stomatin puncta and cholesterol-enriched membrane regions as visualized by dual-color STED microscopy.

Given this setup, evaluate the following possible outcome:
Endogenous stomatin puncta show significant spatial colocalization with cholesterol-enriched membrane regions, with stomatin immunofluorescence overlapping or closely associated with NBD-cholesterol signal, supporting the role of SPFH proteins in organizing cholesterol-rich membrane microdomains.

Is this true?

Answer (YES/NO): YES